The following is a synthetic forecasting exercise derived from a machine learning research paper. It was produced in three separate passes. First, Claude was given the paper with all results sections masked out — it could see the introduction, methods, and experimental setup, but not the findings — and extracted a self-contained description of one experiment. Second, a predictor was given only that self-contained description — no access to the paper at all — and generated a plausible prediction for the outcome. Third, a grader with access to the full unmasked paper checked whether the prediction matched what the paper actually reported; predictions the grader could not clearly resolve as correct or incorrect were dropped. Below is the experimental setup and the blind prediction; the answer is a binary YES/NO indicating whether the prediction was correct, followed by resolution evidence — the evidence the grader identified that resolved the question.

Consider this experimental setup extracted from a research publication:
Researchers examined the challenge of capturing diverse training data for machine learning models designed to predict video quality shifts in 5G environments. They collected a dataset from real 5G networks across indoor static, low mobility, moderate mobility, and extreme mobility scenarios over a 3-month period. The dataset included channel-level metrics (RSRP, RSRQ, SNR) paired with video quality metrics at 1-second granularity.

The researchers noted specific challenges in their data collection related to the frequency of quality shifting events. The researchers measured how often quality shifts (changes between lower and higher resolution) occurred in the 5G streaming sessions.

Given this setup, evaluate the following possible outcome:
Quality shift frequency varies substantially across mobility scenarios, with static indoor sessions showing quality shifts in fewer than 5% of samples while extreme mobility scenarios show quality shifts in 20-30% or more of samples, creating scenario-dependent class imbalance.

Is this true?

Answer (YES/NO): NO